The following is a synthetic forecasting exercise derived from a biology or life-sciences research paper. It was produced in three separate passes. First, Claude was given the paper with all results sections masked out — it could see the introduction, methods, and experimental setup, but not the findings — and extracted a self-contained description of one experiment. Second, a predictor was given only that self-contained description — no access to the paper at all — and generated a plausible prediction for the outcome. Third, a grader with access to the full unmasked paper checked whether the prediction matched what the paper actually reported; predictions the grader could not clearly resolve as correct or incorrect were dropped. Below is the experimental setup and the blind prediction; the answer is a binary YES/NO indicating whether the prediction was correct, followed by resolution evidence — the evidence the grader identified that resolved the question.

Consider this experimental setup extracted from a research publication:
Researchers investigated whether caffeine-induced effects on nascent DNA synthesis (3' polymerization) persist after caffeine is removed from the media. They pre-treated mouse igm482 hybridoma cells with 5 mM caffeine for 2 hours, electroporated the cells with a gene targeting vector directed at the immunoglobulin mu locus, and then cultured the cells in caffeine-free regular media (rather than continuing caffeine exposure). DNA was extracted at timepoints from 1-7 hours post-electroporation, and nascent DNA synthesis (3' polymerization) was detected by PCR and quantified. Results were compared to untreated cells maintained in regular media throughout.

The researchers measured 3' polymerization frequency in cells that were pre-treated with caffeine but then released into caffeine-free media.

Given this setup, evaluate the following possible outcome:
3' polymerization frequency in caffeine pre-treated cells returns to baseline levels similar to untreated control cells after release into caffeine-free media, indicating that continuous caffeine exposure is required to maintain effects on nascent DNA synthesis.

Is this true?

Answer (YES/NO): NO